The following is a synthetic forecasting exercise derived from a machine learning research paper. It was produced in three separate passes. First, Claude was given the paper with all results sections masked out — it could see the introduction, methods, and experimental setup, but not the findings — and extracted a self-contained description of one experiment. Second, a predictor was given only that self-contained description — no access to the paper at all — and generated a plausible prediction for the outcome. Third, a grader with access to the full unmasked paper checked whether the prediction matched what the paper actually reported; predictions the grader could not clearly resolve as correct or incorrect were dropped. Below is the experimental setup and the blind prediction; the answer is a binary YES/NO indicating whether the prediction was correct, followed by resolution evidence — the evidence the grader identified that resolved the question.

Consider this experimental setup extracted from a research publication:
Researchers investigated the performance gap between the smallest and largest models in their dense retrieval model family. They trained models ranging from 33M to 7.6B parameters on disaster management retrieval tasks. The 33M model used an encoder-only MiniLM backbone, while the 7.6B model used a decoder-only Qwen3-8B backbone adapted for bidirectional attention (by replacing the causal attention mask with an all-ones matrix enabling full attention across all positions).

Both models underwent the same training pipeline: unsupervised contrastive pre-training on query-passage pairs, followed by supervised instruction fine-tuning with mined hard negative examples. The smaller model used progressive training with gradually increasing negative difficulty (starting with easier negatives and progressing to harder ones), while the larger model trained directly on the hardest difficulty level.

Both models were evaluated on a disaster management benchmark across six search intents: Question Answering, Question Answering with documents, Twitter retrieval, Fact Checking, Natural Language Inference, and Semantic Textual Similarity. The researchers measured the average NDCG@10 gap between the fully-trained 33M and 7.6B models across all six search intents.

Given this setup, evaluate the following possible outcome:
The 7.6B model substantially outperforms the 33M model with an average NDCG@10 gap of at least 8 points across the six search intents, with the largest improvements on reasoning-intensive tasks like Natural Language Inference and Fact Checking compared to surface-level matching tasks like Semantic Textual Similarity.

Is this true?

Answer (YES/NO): NO